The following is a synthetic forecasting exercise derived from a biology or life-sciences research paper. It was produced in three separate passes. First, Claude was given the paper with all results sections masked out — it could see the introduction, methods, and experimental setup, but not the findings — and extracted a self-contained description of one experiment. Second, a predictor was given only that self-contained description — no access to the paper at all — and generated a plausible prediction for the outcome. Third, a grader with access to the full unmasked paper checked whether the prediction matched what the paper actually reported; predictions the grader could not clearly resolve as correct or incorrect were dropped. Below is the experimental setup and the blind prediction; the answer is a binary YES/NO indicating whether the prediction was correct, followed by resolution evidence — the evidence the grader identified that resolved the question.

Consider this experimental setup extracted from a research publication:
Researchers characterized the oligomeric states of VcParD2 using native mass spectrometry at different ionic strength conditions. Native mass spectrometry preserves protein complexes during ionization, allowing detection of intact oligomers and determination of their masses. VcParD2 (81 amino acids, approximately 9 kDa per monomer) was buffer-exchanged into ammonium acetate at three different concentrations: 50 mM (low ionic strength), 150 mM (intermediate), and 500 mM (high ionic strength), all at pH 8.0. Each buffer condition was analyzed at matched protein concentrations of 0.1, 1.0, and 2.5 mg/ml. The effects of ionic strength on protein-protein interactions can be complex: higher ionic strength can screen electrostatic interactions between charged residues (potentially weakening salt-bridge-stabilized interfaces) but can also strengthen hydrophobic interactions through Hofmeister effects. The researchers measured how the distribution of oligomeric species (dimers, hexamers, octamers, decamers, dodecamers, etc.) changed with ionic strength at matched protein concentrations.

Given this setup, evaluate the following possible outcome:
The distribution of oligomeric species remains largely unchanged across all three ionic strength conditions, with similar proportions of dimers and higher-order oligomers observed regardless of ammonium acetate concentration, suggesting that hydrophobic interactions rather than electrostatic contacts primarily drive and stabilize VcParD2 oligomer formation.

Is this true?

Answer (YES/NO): NO